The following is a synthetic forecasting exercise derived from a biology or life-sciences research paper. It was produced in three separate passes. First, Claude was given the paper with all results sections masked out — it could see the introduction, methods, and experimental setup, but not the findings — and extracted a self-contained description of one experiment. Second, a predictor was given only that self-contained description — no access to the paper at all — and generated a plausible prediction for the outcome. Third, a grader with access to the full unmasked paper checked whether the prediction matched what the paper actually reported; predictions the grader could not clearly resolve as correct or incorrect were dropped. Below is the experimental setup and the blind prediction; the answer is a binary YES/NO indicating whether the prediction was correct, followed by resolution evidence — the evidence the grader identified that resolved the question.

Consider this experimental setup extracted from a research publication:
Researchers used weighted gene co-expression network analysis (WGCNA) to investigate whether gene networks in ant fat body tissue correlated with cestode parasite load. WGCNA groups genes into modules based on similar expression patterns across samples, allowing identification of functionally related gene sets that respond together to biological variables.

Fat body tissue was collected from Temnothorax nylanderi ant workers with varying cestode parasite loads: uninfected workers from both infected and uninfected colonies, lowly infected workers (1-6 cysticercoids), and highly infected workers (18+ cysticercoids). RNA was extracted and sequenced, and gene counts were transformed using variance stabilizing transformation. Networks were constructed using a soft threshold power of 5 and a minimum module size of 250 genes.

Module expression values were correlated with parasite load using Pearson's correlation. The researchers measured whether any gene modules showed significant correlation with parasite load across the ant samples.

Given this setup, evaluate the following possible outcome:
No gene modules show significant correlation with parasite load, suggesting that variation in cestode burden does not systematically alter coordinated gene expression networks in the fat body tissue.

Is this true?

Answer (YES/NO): YES